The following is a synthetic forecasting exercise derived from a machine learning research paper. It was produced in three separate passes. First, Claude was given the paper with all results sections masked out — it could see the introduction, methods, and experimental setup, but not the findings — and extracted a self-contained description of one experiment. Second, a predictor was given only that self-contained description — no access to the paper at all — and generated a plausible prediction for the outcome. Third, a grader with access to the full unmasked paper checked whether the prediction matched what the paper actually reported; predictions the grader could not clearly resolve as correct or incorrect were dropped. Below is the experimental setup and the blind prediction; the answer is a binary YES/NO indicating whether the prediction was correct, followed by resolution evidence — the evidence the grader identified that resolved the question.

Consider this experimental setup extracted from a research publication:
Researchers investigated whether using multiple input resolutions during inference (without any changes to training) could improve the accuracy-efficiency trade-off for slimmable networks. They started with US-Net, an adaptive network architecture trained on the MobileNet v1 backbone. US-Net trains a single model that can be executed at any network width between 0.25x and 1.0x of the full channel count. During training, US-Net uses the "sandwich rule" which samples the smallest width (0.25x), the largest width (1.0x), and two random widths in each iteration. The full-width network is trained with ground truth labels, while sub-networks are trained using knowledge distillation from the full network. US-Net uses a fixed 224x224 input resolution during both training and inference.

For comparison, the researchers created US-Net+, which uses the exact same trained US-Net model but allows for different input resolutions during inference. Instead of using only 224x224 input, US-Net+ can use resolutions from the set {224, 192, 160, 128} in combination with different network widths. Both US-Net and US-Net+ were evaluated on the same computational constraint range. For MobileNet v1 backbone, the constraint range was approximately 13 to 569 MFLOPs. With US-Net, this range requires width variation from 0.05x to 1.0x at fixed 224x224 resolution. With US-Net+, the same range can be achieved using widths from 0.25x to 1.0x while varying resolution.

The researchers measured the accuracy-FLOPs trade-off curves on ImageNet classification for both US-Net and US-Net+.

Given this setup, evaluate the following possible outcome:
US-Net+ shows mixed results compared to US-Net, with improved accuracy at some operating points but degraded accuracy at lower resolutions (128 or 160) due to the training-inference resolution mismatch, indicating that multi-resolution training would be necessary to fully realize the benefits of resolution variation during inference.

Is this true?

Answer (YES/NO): NO